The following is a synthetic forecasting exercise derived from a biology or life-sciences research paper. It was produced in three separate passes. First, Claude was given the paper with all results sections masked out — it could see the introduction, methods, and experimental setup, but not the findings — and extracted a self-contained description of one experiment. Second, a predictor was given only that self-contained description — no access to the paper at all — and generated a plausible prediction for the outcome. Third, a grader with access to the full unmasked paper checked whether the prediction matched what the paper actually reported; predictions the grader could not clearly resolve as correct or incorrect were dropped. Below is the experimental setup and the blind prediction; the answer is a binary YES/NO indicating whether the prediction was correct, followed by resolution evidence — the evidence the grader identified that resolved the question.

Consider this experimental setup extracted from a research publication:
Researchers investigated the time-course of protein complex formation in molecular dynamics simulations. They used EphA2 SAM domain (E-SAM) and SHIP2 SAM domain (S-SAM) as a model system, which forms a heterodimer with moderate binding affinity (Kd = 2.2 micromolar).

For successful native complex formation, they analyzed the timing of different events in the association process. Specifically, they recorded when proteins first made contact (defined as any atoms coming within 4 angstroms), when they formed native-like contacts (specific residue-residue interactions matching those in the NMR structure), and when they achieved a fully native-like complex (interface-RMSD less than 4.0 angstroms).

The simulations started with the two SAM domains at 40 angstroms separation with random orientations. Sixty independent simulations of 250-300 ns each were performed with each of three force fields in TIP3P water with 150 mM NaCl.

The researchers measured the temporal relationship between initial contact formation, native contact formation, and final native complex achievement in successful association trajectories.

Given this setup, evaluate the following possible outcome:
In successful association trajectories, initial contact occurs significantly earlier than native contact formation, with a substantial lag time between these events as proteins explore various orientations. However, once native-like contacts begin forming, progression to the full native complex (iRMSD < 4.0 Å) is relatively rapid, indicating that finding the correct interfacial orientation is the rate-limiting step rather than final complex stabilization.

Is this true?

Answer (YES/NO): NO